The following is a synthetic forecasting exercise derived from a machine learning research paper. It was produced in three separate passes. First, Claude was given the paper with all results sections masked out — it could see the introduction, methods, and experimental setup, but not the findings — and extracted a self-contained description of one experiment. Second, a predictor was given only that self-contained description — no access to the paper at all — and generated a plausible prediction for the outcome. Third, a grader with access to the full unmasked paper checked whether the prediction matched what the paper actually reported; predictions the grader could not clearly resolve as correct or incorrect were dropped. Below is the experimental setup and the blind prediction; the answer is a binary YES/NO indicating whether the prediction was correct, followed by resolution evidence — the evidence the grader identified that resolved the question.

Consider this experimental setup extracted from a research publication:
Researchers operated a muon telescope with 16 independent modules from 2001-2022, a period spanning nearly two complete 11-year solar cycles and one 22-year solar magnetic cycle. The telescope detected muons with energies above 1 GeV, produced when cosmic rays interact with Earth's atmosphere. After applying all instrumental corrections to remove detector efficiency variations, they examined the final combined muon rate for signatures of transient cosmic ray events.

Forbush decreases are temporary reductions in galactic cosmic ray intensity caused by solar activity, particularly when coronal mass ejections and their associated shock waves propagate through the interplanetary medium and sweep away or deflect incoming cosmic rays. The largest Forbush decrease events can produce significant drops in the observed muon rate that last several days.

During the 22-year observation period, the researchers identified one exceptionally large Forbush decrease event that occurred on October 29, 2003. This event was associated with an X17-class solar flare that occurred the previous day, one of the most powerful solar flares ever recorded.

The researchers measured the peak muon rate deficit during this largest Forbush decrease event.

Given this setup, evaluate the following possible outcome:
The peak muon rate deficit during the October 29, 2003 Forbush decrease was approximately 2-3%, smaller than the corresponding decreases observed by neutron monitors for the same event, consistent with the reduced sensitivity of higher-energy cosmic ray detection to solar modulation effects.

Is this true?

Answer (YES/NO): NO